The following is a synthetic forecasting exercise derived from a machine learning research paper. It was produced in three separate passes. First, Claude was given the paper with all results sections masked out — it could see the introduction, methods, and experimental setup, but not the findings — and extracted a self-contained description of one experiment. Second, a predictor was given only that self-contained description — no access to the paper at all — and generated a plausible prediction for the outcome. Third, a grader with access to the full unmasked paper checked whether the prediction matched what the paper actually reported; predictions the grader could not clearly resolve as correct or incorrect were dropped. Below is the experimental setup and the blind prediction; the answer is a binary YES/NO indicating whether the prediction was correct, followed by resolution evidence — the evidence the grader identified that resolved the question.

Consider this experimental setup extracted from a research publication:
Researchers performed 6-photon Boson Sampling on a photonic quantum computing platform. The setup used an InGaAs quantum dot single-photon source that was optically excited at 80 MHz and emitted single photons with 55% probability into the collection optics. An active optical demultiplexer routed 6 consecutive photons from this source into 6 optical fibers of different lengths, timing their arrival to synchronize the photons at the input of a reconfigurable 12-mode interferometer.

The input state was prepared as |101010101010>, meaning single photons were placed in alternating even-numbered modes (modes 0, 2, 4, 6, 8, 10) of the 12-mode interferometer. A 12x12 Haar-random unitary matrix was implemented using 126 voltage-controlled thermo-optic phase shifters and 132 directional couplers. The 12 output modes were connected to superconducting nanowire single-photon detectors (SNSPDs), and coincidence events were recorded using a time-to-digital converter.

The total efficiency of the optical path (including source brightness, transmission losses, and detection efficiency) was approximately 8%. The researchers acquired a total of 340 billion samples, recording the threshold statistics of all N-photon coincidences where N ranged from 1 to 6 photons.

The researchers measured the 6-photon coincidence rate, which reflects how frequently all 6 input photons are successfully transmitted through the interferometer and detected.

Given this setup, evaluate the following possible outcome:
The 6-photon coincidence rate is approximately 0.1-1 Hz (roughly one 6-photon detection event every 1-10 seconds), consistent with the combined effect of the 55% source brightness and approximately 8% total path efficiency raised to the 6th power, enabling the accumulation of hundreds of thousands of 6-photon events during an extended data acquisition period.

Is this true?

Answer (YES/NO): YES